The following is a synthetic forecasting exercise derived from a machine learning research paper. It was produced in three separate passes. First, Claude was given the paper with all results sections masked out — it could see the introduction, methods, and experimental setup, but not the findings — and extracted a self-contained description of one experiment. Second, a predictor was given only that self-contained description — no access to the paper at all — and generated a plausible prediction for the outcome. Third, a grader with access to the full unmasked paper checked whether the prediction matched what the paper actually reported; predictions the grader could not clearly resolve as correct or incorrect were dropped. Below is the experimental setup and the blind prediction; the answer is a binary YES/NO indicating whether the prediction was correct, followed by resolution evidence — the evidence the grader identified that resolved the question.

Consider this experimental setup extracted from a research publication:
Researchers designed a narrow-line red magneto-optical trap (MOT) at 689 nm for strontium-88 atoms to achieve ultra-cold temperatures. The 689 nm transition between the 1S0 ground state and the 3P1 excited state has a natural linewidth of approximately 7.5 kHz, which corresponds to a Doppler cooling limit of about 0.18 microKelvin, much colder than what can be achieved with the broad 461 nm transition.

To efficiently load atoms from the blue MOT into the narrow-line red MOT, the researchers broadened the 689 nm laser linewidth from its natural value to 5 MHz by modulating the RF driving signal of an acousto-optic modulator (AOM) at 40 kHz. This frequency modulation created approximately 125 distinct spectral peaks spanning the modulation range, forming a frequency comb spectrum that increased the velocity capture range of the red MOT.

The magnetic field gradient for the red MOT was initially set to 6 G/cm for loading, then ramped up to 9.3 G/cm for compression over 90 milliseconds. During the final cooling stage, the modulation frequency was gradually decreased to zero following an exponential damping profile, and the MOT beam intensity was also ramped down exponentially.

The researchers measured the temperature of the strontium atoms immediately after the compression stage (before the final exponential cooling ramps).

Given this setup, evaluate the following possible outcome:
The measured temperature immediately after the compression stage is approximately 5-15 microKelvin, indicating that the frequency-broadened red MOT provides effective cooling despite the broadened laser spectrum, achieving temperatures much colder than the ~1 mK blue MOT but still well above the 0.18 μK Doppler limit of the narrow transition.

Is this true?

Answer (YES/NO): NO